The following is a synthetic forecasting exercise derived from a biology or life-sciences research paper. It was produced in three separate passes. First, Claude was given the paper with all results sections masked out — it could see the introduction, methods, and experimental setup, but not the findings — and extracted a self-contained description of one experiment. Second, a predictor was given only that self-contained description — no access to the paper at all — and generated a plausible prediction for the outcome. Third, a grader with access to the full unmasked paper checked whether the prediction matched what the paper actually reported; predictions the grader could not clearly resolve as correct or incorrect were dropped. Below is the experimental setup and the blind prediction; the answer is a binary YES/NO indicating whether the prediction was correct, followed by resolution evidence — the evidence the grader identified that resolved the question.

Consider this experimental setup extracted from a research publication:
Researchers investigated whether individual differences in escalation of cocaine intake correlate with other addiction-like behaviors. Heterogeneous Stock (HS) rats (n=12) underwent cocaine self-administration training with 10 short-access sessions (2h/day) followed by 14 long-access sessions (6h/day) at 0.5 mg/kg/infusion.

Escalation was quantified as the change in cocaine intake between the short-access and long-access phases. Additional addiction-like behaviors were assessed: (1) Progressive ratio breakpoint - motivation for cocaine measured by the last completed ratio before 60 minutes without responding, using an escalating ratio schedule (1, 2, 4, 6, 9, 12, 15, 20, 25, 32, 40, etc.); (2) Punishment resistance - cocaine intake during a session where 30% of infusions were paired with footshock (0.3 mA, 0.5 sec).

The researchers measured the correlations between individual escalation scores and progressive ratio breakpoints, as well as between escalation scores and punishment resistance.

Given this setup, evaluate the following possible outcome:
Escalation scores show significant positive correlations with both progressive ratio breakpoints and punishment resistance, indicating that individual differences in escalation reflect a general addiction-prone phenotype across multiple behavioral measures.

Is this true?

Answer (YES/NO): NO